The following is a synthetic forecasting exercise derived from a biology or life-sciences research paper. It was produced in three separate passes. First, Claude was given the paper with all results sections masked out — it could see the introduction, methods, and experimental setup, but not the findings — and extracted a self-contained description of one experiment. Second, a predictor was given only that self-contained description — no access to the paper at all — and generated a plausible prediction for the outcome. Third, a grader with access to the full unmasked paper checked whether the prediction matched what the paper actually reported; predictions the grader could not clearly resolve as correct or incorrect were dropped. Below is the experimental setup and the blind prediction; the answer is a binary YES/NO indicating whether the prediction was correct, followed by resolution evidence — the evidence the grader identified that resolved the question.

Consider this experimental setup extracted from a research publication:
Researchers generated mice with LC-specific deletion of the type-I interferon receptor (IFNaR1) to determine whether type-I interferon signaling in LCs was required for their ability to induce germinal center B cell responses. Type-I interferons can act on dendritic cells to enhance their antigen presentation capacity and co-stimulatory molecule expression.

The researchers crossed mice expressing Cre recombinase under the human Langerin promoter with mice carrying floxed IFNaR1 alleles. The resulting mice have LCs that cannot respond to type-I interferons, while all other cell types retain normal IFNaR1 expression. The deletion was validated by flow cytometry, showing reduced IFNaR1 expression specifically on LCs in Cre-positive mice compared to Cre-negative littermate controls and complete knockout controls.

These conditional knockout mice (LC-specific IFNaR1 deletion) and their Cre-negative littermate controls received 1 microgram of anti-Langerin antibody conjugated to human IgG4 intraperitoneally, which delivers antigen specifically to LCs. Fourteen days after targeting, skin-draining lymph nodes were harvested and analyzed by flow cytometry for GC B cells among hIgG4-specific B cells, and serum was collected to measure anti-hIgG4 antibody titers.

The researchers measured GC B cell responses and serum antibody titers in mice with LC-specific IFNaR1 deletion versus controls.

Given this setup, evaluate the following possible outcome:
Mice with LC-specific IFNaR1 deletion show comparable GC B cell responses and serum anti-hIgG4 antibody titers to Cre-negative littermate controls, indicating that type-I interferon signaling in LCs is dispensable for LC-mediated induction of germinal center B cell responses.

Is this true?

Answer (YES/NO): YES